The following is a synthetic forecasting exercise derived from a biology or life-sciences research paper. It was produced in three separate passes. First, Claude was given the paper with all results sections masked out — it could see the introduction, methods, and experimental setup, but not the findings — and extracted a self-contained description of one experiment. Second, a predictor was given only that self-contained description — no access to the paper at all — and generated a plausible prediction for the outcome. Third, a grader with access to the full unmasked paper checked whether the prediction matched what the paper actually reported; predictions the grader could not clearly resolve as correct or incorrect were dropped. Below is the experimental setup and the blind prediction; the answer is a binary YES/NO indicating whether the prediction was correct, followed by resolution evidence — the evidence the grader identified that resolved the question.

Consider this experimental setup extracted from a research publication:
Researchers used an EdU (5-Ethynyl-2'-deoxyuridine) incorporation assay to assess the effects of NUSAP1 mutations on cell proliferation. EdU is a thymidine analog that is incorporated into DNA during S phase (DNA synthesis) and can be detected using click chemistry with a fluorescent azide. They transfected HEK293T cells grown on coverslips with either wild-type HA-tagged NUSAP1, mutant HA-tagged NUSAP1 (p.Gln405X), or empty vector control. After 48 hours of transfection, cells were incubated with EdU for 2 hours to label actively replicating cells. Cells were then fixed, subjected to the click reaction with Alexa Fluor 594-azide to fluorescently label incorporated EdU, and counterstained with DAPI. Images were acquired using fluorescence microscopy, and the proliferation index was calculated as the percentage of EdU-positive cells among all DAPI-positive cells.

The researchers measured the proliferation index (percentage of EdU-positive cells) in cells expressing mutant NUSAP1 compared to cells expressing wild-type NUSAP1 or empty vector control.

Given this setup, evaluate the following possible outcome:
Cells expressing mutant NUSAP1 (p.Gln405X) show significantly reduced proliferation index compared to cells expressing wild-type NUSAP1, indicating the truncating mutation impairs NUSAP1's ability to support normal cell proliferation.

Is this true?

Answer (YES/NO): NO